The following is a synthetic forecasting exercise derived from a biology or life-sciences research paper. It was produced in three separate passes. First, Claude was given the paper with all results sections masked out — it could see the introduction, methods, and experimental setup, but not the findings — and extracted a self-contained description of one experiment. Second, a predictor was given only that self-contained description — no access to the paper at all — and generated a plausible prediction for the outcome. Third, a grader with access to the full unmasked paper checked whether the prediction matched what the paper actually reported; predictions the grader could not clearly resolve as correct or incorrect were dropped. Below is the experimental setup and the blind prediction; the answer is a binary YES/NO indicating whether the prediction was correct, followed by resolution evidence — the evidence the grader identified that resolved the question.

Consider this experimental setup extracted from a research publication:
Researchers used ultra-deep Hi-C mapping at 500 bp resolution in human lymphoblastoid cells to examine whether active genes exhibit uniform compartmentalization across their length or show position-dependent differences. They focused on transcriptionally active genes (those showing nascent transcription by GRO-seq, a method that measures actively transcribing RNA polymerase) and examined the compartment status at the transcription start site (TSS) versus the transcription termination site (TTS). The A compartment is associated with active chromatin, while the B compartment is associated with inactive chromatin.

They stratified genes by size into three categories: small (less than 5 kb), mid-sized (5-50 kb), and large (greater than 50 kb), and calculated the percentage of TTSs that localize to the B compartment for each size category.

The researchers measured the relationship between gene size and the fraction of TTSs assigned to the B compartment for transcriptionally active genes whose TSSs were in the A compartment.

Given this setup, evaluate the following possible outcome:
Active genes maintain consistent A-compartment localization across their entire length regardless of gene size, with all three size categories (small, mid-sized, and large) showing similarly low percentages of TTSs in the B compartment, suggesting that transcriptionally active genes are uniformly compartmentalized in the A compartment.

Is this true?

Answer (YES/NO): NO